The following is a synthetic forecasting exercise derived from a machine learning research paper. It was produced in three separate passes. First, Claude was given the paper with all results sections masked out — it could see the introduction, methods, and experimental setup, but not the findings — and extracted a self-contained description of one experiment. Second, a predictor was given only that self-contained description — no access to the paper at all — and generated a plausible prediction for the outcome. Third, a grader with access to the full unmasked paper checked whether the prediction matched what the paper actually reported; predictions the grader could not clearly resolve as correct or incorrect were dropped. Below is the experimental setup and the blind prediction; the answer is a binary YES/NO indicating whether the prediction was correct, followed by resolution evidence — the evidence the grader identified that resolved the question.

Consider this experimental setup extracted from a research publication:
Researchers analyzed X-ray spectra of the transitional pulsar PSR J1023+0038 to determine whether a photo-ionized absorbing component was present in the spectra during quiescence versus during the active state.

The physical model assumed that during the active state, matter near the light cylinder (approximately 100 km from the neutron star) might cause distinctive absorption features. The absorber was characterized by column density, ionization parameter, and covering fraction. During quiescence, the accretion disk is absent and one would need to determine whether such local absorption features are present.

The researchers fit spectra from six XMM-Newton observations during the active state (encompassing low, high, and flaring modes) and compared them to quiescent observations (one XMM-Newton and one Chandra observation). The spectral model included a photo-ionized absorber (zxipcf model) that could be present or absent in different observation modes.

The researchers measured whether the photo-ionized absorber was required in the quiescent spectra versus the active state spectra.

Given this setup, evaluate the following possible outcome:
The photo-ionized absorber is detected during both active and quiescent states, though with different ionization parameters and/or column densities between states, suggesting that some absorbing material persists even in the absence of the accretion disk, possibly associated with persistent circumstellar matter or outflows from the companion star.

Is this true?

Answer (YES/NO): NO